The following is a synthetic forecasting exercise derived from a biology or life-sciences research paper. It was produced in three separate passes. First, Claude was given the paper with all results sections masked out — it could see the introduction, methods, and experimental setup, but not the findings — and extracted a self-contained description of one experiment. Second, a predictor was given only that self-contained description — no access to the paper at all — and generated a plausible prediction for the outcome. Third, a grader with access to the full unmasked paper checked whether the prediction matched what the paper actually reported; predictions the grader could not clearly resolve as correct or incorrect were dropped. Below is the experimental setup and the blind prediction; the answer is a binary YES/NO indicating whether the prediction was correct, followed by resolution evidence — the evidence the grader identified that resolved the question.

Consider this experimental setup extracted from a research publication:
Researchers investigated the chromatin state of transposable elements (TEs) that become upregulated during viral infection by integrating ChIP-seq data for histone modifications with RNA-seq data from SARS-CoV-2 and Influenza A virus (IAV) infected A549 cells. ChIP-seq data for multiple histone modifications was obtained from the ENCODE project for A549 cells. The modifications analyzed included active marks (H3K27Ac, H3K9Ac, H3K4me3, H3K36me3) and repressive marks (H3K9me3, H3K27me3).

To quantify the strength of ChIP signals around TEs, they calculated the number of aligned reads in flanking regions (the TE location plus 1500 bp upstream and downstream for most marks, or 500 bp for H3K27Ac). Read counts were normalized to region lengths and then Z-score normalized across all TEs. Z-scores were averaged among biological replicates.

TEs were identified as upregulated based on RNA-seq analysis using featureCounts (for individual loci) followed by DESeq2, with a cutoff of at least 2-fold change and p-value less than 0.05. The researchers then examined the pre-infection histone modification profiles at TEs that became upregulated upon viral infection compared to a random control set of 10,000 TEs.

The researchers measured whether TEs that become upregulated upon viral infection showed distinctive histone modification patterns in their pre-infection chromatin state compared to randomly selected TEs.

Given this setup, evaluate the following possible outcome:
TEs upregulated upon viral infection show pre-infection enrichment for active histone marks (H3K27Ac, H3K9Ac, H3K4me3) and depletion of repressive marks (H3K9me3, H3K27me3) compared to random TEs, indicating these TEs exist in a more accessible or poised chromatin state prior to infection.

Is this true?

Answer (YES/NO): NO